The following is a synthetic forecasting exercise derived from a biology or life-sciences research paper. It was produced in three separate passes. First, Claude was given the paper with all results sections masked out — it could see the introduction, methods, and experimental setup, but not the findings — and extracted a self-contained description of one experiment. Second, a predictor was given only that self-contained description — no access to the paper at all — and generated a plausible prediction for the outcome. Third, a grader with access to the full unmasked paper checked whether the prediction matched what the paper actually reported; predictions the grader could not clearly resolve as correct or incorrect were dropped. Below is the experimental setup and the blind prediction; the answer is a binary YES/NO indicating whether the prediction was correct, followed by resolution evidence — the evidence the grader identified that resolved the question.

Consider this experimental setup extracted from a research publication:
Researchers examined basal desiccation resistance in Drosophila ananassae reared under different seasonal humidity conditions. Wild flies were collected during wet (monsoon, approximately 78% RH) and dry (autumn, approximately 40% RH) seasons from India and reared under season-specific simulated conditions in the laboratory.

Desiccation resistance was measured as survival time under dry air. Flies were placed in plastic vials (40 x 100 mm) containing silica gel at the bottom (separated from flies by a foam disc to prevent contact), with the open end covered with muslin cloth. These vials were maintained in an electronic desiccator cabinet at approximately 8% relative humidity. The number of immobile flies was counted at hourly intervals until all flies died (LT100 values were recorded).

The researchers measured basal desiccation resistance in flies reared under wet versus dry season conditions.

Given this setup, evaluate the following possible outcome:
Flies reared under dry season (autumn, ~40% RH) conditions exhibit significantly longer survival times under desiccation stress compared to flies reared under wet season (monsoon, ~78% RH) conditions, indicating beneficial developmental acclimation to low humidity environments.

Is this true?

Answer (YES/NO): YES